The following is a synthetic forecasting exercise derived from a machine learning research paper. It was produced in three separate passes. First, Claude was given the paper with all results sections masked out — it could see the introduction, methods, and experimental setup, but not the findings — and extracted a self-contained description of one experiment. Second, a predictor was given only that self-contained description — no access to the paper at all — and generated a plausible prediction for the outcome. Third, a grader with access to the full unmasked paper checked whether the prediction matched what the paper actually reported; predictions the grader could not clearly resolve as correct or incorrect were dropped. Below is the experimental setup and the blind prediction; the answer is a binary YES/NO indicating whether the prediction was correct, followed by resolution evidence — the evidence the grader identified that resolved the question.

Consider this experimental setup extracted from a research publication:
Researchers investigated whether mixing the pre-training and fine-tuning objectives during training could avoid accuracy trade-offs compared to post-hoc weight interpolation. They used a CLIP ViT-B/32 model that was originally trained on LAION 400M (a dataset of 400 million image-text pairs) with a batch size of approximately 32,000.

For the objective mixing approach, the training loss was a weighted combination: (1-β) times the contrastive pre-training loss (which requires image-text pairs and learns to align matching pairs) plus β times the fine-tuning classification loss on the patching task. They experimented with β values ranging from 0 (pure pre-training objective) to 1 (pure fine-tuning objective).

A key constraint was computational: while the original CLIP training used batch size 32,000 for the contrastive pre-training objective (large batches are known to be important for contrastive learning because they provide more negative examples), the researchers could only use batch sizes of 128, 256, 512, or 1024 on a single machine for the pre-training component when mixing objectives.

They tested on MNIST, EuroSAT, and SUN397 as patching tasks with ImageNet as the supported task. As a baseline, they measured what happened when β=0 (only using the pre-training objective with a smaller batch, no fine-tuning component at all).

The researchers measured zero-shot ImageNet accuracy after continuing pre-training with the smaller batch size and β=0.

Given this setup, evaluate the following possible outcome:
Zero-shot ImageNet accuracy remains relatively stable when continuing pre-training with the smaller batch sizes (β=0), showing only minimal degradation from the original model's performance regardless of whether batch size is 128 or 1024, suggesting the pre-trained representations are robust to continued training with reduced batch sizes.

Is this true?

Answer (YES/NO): NO